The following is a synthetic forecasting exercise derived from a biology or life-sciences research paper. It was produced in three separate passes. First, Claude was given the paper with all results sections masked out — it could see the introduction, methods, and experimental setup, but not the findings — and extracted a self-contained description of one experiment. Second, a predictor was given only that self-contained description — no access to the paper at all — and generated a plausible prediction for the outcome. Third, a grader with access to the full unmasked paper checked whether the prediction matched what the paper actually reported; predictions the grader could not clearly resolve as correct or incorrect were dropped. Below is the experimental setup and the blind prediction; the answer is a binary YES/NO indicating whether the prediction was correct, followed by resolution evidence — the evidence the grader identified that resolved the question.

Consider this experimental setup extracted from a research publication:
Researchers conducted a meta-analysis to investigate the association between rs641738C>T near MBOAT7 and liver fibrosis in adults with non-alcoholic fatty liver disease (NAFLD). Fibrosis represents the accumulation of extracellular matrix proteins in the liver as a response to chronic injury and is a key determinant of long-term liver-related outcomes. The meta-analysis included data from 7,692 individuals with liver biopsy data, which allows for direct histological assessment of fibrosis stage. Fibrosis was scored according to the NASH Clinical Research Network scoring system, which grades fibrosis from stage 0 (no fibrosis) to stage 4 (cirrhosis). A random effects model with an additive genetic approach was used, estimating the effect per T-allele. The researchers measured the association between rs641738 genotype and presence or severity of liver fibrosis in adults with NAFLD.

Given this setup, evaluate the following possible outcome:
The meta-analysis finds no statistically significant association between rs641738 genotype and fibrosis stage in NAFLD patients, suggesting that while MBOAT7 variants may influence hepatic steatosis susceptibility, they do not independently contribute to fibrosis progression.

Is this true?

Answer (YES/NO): NO